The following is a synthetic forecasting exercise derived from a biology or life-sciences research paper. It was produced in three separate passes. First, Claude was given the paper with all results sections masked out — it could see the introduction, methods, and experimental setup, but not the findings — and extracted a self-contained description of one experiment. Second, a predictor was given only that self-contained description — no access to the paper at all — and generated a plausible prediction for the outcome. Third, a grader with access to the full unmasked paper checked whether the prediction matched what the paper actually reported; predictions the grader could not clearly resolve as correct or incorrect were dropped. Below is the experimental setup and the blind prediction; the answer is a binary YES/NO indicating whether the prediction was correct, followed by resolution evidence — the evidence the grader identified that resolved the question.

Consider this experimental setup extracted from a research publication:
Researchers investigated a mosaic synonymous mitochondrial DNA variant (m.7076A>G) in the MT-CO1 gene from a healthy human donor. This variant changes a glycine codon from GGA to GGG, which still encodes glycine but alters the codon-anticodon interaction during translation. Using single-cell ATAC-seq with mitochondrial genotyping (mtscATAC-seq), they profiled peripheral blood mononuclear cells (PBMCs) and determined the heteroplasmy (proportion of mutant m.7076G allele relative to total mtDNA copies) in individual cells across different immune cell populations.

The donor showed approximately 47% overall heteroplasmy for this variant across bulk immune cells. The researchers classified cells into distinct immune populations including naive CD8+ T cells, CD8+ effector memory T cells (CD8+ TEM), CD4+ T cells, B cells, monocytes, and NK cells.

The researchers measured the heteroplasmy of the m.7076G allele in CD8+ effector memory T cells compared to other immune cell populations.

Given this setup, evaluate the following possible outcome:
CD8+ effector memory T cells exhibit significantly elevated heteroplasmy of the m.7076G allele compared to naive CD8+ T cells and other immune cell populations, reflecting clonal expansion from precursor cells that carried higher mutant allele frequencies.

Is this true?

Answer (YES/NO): NO